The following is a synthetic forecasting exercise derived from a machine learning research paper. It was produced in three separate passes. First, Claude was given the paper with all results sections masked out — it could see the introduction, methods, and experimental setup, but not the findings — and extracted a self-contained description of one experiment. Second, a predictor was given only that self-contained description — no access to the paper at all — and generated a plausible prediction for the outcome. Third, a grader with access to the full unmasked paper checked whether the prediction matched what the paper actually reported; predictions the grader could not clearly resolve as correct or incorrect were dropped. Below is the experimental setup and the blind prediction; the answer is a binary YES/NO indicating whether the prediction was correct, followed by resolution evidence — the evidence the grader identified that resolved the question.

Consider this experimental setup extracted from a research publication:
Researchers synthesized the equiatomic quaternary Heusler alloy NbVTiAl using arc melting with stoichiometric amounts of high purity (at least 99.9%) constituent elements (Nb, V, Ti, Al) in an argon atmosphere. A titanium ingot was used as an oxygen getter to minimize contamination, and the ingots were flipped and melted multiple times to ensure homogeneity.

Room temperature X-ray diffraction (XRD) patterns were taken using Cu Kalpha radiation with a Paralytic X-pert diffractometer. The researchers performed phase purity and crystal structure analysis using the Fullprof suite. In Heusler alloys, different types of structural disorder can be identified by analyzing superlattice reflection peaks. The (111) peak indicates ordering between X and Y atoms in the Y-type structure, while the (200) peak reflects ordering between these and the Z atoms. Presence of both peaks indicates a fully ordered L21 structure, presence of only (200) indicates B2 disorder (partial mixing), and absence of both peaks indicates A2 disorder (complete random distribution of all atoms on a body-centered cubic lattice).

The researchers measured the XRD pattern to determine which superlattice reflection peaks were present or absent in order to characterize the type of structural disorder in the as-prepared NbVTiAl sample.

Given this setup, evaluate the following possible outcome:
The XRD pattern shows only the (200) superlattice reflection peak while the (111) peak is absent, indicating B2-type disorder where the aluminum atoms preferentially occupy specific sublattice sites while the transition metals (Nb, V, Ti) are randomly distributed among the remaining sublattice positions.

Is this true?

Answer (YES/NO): NO